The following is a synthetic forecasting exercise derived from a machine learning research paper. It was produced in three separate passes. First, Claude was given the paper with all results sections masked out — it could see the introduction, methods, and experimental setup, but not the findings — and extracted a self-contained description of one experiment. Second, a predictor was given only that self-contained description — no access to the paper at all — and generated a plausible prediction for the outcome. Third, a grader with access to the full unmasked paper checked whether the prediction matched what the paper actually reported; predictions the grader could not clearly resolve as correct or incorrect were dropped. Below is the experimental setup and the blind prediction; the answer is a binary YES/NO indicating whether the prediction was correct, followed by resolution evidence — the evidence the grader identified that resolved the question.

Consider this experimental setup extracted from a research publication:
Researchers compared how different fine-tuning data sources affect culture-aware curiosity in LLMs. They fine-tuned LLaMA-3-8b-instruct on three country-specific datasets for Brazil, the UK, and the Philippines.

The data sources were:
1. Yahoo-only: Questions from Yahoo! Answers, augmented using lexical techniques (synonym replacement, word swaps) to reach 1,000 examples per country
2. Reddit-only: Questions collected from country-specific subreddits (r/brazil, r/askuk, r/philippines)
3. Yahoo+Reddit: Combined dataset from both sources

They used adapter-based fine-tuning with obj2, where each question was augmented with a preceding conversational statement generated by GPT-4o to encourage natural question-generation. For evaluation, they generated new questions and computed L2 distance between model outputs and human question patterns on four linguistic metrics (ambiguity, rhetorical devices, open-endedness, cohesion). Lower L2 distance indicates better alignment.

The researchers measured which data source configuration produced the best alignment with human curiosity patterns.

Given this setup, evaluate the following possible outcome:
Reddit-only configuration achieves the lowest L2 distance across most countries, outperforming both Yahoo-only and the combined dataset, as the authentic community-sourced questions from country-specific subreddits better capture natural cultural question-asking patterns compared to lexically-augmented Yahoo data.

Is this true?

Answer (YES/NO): YES